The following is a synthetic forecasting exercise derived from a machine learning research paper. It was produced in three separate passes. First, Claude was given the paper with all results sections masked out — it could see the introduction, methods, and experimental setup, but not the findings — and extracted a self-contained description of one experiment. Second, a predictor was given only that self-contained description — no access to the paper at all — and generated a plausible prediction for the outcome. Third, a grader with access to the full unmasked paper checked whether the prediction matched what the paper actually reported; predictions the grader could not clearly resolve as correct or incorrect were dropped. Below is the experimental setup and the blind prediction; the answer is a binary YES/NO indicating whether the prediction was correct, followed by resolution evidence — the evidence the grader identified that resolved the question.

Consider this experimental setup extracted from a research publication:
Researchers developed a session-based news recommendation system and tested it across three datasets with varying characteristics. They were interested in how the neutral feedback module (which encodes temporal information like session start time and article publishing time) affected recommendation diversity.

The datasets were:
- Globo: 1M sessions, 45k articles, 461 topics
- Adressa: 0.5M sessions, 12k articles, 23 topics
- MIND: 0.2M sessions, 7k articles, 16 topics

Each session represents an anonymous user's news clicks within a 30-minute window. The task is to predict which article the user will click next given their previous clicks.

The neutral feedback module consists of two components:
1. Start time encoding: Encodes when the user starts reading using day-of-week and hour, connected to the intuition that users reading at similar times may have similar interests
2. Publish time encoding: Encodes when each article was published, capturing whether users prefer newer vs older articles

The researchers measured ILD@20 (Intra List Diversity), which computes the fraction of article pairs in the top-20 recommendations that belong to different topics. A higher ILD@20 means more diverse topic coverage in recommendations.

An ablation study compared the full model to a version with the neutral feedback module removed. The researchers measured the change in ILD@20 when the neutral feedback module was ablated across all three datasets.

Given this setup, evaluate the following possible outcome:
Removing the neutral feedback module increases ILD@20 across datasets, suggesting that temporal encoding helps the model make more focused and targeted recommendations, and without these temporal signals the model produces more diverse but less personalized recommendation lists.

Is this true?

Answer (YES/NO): NO